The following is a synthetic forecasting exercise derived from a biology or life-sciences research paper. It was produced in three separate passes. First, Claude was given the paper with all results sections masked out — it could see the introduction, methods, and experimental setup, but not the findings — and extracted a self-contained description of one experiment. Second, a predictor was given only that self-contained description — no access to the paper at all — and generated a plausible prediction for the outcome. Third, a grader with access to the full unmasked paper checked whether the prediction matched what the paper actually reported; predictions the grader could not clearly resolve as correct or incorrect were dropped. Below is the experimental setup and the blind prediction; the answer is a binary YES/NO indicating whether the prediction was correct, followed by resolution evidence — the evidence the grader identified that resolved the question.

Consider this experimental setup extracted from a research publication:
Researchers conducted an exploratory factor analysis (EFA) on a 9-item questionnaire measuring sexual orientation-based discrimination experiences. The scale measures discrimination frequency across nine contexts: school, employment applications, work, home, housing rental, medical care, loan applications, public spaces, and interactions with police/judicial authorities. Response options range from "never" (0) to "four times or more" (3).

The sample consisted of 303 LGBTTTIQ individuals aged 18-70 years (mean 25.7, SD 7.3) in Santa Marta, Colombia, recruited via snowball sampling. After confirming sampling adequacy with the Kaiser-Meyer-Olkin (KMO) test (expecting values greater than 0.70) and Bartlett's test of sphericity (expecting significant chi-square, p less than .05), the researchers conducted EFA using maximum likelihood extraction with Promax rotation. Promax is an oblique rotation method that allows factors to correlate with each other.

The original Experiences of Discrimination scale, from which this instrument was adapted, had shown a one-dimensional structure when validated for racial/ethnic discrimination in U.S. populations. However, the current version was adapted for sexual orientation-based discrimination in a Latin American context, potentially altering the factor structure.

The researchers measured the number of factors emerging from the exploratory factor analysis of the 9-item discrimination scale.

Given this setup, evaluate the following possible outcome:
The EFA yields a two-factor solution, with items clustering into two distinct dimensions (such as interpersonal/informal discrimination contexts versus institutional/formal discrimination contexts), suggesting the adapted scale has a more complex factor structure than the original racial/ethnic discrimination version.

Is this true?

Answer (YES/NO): YES